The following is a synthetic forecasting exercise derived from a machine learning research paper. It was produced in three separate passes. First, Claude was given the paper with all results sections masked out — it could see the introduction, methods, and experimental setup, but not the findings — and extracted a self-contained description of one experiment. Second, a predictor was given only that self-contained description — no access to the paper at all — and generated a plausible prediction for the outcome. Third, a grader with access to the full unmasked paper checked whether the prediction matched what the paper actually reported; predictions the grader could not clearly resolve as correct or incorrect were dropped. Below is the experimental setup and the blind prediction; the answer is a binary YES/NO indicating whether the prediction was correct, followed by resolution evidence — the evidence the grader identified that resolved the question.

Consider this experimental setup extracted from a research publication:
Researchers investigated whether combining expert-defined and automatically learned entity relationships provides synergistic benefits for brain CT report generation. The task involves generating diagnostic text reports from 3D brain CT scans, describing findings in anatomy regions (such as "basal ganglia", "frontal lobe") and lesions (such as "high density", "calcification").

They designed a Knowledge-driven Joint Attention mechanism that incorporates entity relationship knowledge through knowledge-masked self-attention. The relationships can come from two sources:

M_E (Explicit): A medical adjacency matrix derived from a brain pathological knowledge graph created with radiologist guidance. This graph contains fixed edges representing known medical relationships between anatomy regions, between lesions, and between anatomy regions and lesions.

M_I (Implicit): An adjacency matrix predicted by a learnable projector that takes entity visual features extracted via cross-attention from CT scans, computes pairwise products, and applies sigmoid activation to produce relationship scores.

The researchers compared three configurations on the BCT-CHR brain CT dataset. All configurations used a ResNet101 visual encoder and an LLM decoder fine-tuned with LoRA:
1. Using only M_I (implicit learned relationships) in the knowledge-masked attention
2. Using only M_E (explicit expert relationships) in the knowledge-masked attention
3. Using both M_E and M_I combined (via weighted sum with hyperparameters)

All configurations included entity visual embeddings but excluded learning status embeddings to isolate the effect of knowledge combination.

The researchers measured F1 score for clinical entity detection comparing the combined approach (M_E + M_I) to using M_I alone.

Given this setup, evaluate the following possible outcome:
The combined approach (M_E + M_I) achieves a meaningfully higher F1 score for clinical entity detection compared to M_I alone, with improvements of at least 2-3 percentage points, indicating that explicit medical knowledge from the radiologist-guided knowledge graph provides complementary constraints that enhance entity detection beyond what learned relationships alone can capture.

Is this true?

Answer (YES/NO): NO